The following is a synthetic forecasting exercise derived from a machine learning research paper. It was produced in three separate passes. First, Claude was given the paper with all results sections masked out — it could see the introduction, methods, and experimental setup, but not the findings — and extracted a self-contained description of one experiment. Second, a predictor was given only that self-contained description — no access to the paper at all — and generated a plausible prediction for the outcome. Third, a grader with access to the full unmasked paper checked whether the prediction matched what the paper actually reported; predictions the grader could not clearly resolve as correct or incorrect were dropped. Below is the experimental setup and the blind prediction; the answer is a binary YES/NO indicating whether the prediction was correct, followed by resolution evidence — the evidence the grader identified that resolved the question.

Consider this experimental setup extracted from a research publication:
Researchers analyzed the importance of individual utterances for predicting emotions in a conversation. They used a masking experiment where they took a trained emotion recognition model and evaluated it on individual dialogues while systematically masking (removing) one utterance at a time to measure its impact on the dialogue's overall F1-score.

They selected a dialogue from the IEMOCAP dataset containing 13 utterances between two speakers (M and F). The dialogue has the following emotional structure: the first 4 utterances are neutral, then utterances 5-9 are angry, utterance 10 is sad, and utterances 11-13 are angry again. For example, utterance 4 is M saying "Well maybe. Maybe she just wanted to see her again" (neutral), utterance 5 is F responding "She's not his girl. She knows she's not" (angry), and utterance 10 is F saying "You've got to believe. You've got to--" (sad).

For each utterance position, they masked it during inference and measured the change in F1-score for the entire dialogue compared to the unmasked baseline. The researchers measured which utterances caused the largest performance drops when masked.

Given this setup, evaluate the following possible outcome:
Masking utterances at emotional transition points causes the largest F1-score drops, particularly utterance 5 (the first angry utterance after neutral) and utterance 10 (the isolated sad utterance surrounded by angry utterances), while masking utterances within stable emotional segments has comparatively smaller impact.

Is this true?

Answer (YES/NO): NO